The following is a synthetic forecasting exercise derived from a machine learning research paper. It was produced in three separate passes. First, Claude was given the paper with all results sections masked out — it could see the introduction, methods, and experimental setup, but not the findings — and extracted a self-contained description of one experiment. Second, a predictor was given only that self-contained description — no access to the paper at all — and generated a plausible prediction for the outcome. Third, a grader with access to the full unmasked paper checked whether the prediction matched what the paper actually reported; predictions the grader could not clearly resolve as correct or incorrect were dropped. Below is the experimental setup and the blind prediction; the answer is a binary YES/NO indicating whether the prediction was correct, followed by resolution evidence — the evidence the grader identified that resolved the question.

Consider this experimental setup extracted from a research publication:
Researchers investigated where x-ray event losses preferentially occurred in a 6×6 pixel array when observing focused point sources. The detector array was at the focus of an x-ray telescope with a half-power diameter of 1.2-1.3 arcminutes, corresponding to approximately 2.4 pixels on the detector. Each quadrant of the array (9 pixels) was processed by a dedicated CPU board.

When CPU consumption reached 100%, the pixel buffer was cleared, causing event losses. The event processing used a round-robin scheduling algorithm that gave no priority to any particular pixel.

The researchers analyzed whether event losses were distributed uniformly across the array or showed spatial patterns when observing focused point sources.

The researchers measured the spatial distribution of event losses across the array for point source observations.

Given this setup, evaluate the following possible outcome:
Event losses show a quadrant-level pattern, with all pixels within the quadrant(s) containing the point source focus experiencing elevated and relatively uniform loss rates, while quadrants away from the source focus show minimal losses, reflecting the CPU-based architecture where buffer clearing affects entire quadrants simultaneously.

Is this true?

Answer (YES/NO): NO